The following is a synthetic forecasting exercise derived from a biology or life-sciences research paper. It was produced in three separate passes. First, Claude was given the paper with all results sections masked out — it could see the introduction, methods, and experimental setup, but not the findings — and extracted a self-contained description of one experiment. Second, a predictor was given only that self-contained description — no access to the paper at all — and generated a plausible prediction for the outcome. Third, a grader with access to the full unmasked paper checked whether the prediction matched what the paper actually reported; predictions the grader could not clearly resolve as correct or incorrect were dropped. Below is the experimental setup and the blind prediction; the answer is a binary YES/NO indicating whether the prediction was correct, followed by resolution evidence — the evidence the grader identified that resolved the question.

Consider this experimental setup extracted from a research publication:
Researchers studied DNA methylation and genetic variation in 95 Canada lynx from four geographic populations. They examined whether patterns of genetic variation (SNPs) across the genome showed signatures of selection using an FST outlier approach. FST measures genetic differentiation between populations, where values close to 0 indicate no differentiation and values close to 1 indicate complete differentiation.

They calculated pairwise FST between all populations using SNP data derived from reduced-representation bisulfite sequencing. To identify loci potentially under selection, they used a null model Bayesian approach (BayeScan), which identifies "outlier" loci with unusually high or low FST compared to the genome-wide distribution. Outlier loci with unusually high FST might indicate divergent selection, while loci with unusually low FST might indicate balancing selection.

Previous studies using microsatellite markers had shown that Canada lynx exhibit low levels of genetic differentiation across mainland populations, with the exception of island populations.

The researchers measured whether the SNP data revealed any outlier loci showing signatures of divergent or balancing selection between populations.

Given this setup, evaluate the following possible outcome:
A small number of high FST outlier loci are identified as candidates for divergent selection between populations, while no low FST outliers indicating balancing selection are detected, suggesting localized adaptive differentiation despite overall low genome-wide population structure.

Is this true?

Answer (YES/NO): NO